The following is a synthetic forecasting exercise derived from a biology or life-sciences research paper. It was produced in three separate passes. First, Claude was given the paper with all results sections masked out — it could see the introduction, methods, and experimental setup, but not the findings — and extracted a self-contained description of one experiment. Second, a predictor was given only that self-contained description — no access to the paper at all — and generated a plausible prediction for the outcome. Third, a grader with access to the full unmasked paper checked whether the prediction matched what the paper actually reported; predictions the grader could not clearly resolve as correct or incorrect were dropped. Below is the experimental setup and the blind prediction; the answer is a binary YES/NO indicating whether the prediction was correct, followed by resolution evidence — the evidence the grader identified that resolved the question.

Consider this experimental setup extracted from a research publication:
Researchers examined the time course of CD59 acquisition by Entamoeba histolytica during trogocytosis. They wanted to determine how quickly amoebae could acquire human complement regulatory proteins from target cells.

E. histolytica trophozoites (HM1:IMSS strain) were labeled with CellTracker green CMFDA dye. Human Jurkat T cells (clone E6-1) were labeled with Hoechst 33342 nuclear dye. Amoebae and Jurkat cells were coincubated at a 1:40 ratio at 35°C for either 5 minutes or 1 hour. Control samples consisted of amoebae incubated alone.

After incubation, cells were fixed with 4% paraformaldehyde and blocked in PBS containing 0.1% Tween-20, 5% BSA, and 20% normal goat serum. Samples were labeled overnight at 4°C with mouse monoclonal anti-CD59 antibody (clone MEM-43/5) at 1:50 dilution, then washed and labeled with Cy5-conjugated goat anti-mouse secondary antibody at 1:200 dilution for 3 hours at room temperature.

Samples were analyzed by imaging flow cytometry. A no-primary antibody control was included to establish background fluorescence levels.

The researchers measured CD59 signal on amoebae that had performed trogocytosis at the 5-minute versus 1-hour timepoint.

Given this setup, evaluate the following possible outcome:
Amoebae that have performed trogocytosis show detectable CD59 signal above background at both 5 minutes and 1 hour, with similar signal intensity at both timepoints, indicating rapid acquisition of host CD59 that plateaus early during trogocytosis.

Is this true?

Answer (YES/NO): NO